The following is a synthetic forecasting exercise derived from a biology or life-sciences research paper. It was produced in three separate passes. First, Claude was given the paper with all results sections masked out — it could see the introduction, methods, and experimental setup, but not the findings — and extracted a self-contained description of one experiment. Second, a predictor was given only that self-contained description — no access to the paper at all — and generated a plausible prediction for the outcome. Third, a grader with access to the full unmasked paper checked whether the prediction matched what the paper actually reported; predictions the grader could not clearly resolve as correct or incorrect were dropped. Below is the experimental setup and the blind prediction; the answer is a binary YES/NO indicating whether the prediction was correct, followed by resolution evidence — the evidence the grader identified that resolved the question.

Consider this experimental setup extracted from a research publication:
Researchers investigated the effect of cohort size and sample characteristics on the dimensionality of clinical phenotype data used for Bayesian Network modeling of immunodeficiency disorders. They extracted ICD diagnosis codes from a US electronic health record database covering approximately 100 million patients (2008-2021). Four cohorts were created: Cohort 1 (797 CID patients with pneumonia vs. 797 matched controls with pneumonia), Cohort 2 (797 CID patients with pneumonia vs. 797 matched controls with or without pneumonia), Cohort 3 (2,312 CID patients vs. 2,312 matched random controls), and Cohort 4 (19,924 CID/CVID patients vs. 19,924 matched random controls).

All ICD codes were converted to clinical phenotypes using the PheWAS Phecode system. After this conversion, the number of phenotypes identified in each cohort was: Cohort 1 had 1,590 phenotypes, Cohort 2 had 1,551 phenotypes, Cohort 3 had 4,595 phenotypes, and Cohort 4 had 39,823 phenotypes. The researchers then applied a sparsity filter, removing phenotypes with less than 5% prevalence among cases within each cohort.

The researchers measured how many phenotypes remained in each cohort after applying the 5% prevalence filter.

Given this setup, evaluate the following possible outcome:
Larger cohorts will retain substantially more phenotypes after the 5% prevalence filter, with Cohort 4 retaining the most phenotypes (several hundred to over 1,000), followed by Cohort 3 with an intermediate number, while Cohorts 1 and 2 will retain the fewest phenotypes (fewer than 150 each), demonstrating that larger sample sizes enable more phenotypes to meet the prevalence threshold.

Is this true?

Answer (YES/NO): NO